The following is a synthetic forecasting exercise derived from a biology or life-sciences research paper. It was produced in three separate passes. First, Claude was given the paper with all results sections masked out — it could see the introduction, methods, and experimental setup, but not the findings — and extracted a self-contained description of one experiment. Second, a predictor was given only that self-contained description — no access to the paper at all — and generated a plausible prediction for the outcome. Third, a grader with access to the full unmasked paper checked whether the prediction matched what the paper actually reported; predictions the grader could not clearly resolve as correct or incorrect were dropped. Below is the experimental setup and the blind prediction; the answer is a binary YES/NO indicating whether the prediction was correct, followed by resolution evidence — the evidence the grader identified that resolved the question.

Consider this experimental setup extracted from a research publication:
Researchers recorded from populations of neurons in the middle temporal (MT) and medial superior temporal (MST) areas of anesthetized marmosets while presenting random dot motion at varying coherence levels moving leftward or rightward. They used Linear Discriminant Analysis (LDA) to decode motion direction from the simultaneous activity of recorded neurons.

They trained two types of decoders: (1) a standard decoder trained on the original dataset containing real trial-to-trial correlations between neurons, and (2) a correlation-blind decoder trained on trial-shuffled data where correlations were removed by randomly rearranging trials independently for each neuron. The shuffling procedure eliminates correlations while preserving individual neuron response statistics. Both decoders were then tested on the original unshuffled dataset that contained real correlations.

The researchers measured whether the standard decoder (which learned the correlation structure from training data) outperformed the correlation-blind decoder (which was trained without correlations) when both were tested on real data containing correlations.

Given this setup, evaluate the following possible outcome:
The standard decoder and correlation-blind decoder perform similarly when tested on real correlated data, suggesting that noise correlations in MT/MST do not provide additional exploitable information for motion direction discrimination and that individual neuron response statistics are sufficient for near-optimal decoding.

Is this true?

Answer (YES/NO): NO